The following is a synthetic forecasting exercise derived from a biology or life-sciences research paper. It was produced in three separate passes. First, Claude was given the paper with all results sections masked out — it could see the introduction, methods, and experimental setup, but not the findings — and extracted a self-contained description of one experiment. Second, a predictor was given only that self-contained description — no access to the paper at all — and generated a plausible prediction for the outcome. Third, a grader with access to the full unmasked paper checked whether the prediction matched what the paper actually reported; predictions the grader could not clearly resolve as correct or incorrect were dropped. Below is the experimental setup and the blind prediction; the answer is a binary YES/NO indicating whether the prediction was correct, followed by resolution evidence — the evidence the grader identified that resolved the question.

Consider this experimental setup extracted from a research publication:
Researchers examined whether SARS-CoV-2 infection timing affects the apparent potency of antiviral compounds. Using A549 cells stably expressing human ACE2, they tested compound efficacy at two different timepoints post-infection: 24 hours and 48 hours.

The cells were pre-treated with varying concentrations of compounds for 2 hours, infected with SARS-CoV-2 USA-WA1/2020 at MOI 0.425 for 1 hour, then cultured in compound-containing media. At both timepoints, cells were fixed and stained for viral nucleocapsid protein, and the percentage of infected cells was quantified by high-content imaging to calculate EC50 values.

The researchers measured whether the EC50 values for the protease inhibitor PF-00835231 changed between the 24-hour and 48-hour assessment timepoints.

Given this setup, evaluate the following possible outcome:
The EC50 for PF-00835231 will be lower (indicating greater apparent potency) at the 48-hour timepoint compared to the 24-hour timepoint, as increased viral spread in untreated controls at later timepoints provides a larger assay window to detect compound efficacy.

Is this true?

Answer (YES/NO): YES